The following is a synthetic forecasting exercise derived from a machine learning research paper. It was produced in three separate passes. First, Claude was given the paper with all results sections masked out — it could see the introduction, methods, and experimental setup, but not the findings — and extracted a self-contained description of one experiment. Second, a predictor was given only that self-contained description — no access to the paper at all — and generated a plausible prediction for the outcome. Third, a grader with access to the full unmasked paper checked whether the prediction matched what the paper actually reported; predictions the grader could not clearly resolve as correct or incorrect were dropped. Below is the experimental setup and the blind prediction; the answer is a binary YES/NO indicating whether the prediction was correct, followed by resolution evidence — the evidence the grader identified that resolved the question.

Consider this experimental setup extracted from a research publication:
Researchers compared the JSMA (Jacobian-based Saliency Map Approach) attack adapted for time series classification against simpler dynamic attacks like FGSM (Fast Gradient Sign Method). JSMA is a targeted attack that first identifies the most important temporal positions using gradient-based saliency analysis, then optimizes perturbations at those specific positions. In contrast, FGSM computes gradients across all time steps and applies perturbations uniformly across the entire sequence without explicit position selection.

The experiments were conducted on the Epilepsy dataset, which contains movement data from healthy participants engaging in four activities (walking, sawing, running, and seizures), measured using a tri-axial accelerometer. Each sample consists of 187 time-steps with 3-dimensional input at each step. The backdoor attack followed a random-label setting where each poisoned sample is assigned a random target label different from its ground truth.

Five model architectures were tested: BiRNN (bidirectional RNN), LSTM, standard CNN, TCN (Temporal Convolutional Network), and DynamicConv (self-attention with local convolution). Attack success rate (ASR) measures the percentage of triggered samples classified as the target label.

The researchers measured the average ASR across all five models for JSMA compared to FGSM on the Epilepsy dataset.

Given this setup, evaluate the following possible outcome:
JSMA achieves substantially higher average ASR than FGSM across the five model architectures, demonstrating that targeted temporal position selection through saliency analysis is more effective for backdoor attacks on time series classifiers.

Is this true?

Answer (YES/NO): YES